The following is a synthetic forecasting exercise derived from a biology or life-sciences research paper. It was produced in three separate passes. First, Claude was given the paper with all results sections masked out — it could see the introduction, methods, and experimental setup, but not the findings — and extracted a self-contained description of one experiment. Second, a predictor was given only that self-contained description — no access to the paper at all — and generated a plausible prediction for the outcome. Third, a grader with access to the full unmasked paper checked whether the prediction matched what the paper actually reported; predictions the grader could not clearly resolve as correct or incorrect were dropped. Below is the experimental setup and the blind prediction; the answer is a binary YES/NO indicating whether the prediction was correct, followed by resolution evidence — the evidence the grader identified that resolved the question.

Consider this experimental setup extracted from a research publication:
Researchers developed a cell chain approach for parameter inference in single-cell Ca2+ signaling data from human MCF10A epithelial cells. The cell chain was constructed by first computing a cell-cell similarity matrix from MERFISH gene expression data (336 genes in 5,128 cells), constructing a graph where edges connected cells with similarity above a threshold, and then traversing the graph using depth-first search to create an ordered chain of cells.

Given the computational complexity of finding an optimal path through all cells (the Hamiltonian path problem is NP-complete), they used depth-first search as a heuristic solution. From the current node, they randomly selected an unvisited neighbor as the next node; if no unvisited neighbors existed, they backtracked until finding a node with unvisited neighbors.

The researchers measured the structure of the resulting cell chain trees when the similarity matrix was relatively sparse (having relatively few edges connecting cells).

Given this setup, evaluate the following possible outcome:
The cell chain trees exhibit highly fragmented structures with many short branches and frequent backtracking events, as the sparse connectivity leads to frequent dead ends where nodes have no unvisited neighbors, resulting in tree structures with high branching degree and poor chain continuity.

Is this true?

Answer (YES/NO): NO